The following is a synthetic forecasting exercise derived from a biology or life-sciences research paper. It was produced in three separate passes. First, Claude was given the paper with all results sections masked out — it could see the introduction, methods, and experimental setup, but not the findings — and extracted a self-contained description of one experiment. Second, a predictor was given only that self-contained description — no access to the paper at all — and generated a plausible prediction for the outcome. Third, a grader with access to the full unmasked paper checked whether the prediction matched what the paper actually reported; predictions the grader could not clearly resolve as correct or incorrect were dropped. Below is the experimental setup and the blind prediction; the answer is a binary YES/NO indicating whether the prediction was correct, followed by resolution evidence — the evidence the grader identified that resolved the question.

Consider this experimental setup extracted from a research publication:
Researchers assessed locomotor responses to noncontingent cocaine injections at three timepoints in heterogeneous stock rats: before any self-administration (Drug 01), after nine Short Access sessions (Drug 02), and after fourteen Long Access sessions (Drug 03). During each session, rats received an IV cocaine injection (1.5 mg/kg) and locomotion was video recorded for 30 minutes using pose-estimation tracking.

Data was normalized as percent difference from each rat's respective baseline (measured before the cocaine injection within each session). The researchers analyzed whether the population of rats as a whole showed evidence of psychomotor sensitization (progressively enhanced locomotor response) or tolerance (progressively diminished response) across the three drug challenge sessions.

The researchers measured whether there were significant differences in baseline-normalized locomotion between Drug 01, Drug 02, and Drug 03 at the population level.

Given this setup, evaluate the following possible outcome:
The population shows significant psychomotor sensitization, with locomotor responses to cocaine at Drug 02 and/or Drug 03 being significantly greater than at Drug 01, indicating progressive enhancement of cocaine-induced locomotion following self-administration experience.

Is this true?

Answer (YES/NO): NO